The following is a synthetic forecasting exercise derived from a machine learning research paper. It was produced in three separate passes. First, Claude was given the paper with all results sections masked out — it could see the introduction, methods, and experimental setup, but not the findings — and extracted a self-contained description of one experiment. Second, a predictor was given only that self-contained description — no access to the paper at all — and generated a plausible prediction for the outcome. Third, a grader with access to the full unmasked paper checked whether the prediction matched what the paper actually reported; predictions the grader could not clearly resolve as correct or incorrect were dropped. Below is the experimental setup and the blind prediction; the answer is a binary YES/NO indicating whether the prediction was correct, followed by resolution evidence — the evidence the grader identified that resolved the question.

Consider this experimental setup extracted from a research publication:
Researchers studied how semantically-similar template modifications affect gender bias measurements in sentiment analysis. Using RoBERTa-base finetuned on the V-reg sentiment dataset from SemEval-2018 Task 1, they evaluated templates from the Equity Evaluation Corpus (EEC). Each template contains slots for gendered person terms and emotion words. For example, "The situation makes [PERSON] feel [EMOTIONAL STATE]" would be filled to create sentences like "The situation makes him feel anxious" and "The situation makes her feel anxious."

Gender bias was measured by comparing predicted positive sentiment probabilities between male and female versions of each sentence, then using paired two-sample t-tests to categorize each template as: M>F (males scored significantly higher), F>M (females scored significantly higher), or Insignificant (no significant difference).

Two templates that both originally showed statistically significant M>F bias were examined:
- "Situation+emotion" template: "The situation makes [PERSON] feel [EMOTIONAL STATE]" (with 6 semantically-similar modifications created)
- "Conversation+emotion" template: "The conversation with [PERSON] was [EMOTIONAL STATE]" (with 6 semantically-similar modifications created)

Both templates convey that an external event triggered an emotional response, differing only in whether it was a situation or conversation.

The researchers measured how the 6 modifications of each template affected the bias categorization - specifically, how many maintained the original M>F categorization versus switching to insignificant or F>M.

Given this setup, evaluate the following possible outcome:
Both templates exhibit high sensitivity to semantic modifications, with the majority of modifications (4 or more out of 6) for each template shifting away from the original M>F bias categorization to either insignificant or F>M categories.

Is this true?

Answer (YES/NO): NO